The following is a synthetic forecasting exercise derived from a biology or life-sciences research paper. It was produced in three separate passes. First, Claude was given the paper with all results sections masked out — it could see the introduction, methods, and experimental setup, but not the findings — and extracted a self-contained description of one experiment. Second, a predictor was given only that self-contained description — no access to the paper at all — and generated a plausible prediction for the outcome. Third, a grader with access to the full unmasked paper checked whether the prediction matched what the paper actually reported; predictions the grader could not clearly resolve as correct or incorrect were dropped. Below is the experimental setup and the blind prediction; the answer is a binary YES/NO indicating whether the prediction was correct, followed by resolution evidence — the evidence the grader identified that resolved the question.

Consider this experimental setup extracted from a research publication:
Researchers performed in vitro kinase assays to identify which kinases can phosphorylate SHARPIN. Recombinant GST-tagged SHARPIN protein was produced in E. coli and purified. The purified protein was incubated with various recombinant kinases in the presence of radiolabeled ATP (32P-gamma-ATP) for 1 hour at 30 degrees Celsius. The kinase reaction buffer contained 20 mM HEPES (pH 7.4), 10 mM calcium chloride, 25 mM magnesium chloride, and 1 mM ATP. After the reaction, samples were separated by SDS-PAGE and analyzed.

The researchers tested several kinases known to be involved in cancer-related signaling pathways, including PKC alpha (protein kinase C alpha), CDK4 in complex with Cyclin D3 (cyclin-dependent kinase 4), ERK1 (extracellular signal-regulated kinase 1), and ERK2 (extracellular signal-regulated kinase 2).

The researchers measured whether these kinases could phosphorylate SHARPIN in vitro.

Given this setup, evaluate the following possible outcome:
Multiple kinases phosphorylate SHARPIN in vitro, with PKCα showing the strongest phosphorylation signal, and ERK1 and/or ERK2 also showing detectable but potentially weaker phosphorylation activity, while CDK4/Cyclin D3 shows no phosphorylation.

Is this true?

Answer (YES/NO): NO